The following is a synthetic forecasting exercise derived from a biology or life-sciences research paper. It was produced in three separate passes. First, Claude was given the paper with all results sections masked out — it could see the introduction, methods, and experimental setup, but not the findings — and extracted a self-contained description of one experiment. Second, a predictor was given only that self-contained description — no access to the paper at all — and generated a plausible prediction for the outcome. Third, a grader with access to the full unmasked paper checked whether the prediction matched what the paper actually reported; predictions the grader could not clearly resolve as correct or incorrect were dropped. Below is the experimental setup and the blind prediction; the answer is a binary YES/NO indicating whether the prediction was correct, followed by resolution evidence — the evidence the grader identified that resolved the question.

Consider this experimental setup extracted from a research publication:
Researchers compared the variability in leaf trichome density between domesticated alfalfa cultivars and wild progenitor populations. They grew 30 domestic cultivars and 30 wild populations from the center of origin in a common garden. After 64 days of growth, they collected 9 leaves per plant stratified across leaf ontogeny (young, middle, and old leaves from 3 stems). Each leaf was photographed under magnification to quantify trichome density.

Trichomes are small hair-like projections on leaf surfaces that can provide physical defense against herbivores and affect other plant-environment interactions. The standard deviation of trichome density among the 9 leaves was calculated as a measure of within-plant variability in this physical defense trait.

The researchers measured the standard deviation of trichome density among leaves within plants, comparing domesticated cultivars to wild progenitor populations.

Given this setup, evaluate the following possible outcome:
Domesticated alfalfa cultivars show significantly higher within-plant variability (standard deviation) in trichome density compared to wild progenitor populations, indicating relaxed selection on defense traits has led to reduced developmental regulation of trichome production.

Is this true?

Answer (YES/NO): NO